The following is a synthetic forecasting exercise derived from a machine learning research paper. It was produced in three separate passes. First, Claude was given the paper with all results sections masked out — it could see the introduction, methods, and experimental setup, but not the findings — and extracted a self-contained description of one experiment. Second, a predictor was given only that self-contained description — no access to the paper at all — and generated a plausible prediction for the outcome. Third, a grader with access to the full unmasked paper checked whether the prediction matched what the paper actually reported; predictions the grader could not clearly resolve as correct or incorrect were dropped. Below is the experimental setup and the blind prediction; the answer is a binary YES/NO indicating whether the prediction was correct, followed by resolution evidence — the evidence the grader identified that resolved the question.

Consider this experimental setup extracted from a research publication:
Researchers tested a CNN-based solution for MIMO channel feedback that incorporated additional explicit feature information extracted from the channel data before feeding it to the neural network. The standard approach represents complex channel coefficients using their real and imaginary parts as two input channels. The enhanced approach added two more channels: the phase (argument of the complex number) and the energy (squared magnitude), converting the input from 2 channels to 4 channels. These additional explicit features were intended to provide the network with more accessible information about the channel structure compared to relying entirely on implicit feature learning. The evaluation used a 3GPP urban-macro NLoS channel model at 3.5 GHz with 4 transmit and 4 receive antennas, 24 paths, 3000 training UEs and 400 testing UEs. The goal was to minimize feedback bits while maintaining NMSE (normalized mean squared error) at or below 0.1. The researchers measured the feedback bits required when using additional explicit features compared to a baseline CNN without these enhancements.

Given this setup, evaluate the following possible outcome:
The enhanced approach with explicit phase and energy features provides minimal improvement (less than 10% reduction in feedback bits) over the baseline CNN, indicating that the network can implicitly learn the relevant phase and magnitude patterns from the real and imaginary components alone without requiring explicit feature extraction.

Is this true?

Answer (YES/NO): YES